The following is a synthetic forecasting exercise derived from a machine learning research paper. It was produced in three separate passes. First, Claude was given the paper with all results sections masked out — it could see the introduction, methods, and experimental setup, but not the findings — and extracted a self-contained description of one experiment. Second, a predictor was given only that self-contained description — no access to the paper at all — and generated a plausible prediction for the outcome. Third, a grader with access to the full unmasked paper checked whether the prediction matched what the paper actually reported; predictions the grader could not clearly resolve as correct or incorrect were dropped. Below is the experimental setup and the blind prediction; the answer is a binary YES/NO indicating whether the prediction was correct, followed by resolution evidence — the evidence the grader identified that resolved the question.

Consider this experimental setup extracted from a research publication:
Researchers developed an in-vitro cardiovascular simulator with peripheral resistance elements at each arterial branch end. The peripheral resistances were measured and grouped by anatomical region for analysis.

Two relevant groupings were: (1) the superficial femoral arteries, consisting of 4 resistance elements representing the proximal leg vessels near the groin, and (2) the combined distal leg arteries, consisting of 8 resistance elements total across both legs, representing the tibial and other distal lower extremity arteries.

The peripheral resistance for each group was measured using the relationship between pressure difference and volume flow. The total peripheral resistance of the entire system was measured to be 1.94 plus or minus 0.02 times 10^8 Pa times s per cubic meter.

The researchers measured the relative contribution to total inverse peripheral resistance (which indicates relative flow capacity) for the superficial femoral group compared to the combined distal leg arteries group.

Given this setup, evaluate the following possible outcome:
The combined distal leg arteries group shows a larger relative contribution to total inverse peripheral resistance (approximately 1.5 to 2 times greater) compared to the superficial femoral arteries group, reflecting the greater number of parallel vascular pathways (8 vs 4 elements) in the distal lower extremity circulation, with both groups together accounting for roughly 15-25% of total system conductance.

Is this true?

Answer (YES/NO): NO